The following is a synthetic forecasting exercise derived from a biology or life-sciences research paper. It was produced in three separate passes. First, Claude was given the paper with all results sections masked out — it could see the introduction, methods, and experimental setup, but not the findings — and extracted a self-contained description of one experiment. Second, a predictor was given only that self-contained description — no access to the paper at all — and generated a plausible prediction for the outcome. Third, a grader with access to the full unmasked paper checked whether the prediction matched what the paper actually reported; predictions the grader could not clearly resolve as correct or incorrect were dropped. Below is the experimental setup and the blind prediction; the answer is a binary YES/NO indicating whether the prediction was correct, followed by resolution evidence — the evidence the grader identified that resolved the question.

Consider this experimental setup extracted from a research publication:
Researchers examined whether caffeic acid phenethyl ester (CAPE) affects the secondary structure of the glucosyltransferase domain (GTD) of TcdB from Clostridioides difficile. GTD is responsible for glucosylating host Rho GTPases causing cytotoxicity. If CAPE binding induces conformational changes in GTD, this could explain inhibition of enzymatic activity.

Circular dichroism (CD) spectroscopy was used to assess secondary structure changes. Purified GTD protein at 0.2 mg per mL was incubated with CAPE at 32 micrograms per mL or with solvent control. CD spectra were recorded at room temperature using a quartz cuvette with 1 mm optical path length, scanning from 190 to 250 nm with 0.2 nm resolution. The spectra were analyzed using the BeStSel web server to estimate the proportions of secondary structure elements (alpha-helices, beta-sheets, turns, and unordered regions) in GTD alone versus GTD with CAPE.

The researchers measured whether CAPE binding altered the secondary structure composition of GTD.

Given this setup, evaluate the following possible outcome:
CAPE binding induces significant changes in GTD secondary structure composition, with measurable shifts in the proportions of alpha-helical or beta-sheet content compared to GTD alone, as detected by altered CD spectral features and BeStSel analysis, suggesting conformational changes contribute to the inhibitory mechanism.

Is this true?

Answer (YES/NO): YES